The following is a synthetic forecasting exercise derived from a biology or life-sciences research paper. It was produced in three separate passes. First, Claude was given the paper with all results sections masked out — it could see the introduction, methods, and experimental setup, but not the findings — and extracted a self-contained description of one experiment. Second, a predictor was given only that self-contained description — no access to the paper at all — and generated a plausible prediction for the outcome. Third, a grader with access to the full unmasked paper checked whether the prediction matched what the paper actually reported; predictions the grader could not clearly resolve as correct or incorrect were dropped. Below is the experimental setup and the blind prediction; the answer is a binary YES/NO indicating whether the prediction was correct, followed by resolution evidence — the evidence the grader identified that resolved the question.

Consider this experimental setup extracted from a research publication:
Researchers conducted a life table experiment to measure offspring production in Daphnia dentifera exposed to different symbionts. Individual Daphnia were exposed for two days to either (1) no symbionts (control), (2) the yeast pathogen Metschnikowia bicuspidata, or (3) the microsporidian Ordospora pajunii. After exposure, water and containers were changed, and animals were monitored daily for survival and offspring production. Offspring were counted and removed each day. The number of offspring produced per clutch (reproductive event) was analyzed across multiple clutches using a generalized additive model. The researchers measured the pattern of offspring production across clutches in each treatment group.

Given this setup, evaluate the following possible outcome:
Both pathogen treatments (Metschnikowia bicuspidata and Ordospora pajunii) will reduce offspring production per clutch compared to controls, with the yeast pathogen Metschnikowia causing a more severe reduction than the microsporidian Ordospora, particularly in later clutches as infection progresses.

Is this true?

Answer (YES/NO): NO